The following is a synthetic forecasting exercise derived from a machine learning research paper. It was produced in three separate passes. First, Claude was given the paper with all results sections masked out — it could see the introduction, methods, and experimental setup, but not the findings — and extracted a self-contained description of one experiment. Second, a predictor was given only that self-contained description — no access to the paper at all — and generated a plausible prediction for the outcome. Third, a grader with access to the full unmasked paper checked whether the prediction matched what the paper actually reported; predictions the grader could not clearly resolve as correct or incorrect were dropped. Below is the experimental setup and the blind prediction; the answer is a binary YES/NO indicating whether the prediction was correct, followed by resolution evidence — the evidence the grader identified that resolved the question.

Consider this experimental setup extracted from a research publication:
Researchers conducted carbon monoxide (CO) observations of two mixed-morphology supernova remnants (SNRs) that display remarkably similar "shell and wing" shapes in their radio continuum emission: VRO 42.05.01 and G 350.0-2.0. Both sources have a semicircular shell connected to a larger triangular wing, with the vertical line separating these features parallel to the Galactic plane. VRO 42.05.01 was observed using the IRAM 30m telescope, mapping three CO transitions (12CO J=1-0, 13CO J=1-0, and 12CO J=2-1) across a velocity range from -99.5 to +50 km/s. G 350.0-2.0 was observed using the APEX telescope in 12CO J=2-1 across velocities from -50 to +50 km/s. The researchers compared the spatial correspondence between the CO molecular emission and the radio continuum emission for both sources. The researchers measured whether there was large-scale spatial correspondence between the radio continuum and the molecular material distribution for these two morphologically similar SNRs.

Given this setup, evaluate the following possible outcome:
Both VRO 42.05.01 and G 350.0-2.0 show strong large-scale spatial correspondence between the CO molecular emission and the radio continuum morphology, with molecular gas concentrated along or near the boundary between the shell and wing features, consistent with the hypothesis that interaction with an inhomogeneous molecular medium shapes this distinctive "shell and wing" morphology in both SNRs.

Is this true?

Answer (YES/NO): NO